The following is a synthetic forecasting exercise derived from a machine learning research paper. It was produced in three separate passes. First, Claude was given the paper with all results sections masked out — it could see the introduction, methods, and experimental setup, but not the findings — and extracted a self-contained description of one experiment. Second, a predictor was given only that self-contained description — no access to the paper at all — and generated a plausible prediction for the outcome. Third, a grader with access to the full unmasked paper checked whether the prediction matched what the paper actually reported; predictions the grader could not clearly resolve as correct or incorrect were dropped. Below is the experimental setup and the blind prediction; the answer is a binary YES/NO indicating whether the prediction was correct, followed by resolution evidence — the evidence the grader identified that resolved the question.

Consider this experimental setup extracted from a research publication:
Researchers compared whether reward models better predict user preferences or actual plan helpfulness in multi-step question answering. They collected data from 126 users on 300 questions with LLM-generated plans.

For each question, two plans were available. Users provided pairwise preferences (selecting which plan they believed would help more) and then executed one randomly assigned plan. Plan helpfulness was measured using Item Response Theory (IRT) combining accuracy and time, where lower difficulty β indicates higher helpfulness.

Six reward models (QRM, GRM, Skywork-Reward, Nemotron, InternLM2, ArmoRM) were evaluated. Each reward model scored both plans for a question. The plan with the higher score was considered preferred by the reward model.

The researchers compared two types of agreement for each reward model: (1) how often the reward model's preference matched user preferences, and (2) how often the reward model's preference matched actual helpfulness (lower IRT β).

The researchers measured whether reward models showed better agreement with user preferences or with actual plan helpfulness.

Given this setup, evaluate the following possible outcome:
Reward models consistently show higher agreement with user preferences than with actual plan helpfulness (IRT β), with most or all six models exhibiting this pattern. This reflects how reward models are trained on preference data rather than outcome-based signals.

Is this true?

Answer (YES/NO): YES